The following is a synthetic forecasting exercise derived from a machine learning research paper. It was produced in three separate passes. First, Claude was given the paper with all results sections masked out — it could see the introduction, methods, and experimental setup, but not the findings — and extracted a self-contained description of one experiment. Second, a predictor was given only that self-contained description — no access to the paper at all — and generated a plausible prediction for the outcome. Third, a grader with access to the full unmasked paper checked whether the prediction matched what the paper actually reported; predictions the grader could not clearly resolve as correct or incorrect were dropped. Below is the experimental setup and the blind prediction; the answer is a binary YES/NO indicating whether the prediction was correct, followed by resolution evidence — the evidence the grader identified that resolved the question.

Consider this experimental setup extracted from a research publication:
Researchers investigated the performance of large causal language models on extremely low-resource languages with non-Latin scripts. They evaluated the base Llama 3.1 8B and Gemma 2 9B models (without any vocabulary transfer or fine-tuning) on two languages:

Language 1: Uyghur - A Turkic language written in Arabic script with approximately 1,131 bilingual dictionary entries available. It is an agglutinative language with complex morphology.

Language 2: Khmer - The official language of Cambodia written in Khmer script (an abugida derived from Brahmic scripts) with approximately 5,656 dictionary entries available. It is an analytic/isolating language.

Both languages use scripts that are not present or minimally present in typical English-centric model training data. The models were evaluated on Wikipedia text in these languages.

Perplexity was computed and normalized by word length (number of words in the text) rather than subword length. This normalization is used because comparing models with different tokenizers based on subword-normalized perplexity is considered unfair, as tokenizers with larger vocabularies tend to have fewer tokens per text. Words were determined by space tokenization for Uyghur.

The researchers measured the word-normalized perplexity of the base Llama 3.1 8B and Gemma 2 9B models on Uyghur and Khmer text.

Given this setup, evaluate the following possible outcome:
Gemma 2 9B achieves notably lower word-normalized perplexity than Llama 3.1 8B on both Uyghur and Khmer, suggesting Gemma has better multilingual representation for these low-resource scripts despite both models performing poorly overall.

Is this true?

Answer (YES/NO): NO